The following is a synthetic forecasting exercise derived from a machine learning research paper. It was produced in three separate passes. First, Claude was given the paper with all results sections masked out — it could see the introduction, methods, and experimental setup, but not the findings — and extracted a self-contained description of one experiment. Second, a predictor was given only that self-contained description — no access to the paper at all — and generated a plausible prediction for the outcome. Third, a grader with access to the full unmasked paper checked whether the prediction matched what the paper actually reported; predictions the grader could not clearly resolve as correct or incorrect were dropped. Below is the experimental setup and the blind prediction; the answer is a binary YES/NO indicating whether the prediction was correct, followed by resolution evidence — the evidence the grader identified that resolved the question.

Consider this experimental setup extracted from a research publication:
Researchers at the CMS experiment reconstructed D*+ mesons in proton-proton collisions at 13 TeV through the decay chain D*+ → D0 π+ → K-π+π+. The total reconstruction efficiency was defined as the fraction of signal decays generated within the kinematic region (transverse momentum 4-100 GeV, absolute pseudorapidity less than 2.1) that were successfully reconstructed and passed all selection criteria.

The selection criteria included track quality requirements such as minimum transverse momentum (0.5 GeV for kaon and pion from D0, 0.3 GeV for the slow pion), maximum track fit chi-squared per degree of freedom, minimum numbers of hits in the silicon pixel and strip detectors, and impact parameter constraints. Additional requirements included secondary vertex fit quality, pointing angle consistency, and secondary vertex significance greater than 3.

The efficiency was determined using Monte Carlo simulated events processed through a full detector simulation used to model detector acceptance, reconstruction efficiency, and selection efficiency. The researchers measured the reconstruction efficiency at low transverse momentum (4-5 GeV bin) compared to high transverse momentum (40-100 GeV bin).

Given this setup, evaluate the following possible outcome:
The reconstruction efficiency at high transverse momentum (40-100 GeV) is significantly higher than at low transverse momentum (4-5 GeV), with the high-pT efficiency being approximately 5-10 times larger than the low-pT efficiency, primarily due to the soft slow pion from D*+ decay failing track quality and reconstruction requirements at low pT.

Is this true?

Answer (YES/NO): NO